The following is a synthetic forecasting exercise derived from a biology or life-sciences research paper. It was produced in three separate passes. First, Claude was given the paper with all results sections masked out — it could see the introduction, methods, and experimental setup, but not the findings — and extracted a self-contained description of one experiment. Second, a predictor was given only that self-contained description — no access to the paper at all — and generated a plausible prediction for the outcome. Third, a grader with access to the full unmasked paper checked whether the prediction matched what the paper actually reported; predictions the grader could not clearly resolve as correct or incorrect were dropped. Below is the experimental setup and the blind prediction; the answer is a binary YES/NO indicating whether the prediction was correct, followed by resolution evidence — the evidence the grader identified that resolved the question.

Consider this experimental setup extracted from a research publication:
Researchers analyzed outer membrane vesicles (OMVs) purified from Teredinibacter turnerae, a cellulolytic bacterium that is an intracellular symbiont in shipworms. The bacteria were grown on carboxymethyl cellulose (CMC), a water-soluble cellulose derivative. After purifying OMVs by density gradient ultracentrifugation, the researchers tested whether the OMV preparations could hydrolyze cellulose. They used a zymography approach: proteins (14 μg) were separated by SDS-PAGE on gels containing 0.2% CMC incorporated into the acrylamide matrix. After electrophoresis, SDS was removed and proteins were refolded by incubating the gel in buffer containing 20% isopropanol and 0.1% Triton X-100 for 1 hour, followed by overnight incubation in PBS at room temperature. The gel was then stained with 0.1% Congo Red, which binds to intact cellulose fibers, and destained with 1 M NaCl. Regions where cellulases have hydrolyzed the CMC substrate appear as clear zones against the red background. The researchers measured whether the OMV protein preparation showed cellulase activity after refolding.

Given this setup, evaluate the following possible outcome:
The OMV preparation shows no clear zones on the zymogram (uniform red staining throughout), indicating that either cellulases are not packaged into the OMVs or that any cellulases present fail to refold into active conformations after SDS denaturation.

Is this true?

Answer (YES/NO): NO